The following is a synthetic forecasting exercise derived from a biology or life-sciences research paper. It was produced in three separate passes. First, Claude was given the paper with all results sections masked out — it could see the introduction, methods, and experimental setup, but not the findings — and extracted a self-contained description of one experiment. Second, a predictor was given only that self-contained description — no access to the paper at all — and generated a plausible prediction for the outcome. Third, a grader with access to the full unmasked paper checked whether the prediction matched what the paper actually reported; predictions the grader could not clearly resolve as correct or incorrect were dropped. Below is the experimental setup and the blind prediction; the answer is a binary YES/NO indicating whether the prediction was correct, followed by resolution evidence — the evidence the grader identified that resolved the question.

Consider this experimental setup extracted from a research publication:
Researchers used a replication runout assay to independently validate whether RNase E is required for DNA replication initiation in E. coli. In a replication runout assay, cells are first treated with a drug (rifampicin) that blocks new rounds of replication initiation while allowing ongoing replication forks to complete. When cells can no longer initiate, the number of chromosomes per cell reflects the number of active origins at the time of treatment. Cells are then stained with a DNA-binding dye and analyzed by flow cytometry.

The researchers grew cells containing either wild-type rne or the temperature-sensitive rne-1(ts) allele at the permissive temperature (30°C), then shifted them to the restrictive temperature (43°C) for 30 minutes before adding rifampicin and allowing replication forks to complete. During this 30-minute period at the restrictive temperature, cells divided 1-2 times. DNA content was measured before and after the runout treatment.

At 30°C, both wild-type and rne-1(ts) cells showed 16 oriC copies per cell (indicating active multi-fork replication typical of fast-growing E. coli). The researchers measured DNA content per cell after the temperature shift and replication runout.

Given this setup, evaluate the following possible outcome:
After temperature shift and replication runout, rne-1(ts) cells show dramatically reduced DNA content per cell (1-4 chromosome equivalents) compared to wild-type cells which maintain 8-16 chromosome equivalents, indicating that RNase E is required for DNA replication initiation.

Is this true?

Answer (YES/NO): NO